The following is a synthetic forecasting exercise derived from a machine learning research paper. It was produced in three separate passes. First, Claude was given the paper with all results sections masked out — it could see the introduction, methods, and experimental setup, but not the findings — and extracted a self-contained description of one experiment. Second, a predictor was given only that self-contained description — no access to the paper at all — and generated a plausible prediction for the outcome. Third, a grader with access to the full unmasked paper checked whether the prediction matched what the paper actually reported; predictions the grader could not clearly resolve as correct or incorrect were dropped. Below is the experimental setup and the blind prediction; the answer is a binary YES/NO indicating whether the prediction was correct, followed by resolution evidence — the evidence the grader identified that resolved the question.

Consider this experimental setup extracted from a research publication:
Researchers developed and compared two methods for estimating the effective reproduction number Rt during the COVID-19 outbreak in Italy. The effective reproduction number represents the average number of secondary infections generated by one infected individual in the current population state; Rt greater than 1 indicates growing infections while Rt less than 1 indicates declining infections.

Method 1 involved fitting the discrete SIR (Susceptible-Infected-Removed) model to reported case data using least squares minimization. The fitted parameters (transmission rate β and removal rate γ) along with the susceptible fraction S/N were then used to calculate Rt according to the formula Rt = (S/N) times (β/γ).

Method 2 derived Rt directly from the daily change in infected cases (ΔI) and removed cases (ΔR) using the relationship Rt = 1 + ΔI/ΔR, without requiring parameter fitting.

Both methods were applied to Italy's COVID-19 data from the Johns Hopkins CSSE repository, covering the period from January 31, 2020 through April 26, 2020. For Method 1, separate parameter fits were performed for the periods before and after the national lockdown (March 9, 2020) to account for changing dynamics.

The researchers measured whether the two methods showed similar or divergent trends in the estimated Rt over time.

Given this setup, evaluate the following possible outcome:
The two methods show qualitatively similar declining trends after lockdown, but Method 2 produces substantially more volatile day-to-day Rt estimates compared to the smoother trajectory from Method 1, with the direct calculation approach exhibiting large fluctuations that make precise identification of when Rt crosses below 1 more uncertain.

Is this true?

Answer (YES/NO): YES